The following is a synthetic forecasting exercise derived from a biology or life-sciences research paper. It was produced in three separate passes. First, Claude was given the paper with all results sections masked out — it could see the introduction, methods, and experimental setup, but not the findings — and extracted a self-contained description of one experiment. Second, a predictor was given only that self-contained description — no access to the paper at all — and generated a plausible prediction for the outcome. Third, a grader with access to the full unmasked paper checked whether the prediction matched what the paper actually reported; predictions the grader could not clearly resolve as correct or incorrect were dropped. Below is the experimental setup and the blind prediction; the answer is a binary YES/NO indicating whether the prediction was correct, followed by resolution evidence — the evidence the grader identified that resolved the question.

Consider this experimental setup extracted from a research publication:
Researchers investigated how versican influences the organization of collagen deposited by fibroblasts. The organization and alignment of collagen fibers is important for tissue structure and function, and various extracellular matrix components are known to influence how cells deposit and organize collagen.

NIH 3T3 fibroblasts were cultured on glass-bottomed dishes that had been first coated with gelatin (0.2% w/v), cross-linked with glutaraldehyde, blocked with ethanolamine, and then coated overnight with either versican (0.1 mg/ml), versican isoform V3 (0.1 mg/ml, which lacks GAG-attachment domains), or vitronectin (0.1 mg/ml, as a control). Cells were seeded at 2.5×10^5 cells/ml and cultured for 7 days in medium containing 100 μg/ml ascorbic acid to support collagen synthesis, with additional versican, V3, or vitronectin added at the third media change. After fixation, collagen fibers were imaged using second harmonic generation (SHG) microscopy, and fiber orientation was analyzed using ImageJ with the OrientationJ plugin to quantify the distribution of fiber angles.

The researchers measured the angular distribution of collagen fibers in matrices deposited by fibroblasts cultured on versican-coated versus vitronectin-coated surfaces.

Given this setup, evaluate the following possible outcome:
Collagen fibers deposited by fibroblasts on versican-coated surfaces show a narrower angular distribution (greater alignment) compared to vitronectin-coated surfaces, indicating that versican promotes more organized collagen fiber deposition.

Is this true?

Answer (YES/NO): YES